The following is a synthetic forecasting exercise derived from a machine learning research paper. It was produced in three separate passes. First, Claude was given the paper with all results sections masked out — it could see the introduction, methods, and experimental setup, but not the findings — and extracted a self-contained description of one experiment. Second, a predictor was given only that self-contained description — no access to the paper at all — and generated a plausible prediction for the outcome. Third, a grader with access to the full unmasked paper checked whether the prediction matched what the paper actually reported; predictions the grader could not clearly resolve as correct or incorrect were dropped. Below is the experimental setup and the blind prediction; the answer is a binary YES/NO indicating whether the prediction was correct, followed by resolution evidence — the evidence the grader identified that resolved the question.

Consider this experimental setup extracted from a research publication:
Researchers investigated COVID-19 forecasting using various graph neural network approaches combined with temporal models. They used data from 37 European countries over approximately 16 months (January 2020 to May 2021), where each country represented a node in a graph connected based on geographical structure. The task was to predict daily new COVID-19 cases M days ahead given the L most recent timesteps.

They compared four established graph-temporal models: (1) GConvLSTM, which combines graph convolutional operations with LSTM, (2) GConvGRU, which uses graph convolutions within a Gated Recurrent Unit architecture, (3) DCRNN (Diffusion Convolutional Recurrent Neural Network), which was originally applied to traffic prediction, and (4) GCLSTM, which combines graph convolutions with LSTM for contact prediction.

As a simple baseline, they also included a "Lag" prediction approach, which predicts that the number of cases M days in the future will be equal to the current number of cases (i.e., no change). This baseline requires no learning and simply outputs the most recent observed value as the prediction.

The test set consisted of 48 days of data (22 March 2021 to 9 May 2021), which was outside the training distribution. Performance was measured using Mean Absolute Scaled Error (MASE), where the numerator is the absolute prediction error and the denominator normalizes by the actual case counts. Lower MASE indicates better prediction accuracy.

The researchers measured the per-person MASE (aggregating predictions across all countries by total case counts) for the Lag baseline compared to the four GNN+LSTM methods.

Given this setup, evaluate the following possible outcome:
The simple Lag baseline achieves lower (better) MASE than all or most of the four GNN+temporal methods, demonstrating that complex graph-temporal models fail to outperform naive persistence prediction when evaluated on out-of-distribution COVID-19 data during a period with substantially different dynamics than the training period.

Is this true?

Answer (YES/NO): YES